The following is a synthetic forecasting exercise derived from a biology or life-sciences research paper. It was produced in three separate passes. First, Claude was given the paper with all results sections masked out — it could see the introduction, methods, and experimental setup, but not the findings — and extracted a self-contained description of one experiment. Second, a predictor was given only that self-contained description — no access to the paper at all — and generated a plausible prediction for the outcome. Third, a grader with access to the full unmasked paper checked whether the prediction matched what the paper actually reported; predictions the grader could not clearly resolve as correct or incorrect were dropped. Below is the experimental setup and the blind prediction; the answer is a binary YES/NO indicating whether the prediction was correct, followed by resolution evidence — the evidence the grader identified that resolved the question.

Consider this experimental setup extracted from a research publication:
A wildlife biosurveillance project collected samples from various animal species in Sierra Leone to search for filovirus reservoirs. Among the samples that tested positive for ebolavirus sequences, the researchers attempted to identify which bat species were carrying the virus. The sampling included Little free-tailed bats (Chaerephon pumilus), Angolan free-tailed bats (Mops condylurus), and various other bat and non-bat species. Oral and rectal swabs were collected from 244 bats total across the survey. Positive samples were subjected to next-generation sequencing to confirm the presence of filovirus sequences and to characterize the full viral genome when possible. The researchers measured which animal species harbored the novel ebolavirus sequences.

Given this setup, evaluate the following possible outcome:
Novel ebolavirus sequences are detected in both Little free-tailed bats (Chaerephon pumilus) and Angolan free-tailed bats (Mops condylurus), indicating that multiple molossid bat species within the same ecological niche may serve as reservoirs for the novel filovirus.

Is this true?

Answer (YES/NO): YES